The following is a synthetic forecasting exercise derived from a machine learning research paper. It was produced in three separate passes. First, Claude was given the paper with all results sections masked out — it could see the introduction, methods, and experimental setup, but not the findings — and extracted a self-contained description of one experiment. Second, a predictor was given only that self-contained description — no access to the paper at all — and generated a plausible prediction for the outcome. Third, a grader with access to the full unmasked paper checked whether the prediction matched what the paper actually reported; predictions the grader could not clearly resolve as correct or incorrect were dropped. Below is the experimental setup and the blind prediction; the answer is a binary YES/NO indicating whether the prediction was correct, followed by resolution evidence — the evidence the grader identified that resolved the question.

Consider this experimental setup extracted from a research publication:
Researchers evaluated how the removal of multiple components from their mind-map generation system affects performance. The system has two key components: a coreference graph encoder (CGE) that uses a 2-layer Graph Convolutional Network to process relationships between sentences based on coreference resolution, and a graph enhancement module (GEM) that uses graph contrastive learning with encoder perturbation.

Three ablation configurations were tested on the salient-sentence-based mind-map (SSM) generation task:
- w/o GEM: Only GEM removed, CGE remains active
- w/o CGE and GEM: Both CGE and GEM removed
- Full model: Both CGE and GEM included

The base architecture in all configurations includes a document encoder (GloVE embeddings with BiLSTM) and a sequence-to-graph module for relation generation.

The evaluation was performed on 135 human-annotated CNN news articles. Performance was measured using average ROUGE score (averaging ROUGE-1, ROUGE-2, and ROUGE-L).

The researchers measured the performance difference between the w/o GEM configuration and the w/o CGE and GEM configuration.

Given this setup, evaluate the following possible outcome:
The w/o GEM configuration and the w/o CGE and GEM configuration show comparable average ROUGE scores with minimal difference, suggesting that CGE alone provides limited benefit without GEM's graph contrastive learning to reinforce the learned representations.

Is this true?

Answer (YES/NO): NO